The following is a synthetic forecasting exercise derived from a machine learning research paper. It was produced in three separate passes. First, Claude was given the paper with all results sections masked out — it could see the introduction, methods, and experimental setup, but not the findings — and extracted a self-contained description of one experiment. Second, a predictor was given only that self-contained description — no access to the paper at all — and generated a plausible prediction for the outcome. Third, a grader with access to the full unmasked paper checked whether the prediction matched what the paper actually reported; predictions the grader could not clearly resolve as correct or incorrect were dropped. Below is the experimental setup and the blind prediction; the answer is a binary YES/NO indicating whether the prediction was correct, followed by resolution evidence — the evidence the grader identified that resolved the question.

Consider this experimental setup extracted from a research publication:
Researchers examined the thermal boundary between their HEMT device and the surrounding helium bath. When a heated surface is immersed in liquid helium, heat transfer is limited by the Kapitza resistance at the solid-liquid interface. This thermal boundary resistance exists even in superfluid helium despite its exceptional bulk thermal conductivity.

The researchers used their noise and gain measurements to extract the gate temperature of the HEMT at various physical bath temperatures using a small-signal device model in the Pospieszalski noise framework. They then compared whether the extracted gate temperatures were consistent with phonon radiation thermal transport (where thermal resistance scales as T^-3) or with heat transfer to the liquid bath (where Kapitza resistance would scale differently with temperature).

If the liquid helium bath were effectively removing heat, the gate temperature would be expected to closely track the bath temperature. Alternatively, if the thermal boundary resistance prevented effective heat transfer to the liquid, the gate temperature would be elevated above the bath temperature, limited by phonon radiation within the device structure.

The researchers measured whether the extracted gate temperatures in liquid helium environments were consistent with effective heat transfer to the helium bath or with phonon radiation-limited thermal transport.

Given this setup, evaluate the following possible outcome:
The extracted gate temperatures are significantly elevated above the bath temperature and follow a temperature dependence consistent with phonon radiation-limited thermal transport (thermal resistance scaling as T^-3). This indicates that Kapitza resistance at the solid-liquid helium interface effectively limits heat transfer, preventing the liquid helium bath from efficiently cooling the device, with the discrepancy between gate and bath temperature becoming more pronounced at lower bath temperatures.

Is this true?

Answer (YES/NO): YES